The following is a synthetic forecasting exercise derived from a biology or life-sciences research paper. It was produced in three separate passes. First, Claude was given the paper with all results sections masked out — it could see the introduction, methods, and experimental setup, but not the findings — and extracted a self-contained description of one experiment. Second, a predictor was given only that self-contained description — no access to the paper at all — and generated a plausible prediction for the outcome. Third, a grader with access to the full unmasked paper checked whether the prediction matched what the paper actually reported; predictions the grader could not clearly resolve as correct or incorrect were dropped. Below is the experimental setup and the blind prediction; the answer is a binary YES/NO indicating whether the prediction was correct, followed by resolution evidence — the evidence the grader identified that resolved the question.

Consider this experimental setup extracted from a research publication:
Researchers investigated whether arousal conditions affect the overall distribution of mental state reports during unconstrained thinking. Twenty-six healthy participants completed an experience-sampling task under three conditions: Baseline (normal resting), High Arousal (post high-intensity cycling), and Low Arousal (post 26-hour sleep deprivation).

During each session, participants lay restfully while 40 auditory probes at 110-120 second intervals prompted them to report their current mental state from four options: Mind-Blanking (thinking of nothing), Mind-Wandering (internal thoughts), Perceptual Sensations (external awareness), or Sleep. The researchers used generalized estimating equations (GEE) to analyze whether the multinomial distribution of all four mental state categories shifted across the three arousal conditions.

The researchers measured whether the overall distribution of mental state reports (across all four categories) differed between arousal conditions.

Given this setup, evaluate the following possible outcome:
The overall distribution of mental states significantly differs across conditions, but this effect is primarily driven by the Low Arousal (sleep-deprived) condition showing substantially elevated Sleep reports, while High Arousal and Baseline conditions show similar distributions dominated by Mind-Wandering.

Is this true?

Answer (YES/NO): NO